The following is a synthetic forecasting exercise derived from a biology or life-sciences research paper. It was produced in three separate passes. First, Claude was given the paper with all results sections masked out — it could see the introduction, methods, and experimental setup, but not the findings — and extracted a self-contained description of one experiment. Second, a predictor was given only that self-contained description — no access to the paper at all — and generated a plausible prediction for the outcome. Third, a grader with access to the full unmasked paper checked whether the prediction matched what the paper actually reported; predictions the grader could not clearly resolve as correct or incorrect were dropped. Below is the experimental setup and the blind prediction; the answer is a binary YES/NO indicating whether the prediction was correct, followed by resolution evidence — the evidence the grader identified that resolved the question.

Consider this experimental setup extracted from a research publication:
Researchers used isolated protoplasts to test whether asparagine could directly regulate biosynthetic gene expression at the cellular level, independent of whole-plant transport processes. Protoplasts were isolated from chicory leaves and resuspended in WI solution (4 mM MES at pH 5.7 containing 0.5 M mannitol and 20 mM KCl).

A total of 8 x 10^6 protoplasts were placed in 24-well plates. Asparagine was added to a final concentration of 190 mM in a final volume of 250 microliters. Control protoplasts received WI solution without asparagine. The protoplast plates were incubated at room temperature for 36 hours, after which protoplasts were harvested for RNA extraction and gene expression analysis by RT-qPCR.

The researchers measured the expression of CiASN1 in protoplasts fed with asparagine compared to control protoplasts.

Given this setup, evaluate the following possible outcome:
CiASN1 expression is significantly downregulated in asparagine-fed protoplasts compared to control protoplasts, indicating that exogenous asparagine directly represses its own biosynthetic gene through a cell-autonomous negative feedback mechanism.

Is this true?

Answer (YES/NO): YES